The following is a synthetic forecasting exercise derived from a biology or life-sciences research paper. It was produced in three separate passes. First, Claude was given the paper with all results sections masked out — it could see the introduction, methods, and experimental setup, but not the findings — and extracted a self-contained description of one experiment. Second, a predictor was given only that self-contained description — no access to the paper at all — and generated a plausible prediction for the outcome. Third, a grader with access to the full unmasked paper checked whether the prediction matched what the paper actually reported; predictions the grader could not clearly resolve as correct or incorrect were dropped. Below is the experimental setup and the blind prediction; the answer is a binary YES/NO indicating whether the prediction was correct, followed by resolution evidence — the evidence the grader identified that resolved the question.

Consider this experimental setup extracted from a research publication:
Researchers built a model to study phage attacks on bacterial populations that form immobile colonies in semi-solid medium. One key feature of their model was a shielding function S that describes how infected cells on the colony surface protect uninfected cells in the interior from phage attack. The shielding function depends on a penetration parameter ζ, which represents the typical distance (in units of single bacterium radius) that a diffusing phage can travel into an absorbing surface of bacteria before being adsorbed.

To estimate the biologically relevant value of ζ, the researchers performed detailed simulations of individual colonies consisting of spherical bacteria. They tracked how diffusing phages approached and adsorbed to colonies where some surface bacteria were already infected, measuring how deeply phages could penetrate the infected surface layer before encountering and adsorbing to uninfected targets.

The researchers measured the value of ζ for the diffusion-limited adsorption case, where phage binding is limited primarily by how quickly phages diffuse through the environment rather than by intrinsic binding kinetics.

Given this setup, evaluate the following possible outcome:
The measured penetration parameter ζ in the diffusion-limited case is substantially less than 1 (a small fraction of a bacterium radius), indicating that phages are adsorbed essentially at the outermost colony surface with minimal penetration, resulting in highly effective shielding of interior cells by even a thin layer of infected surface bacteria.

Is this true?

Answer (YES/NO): NO